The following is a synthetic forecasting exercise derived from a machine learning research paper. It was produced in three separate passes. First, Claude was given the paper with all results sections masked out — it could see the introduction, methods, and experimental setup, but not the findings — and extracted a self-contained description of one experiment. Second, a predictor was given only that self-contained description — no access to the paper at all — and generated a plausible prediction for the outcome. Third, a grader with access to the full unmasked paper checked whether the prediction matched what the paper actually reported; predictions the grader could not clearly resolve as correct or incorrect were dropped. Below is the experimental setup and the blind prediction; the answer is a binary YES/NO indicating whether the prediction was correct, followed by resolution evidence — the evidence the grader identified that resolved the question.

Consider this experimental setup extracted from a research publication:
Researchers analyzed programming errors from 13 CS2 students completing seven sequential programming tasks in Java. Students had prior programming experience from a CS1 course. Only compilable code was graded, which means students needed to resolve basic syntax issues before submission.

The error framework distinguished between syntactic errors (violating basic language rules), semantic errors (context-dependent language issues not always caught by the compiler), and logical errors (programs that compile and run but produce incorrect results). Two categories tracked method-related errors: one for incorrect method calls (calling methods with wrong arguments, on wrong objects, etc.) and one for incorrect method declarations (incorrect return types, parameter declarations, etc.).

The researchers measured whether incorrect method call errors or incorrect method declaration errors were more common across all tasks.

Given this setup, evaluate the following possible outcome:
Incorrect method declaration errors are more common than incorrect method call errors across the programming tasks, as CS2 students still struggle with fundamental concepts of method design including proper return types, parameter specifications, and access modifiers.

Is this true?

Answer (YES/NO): NO